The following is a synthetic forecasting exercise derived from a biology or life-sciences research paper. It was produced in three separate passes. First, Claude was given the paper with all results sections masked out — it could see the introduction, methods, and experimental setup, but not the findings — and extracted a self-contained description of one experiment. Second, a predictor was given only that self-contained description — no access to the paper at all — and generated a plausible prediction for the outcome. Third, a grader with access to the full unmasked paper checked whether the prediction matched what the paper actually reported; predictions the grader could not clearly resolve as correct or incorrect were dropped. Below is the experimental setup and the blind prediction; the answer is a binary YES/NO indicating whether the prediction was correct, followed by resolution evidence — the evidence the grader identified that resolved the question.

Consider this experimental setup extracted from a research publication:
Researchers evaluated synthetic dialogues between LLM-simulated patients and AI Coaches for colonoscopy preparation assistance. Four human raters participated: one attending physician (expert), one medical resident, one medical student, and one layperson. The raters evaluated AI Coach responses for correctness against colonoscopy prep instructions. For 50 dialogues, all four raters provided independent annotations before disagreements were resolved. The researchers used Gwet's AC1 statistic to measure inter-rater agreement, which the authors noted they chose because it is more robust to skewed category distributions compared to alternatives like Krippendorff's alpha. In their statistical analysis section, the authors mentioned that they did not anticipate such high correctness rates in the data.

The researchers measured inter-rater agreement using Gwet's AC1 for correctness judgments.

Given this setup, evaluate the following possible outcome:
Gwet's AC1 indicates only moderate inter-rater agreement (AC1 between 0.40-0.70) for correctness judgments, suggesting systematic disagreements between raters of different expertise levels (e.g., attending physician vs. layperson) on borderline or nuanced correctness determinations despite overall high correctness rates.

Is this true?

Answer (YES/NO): NO